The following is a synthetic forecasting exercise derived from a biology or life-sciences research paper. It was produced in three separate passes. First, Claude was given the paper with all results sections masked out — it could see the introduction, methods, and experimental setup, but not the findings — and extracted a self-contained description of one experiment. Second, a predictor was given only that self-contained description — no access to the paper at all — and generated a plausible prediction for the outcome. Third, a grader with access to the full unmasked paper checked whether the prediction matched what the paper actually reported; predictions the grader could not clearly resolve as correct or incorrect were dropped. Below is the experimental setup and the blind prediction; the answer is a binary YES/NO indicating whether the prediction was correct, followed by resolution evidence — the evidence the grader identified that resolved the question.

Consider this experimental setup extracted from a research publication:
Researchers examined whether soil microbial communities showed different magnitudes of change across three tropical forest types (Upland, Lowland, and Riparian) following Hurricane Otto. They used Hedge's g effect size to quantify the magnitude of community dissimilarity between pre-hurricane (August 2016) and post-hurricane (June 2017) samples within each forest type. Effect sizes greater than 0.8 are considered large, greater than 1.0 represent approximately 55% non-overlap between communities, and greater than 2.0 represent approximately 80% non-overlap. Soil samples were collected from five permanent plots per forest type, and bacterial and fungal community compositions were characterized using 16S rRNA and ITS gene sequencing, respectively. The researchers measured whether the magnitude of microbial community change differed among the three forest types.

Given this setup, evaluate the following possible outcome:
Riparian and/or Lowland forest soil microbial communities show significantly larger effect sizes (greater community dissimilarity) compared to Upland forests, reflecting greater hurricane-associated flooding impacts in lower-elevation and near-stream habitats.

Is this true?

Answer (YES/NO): NO